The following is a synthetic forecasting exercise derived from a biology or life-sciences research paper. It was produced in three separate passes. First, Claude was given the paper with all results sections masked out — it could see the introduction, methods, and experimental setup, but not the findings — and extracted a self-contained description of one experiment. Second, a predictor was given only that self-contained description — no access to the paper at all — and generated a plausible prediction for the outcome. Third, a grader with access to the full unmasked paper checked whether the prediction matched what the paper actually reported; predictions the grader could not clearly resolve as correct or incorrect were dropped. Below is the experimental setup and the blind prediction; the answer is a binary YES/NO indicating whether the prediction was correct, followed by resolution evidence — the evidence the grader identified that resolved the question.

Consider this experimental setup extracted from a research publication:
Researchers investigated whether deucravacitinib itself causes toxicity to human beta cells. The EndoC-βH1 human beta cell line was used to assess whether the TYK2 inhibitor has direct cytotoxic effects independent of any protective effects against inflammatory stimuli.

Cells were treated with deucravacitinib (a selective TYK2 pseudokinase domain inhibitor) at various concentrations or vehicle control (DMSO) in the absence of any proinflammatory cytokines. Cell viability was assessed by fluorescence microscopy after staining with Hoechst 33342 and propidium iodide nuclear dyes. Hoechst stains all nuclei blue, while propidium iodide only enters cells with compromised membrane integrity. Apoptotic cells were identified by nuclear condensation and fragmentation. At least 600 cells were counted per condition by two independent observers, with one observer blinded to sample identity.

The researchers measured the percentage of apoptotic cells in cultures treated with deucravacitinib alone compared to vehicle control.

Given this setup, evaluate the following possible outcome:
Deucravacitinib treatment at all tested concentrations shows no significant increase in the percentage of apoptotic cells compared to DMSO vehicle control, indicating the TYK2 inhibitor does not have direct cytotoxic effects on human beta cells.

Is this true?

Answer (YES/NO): YES